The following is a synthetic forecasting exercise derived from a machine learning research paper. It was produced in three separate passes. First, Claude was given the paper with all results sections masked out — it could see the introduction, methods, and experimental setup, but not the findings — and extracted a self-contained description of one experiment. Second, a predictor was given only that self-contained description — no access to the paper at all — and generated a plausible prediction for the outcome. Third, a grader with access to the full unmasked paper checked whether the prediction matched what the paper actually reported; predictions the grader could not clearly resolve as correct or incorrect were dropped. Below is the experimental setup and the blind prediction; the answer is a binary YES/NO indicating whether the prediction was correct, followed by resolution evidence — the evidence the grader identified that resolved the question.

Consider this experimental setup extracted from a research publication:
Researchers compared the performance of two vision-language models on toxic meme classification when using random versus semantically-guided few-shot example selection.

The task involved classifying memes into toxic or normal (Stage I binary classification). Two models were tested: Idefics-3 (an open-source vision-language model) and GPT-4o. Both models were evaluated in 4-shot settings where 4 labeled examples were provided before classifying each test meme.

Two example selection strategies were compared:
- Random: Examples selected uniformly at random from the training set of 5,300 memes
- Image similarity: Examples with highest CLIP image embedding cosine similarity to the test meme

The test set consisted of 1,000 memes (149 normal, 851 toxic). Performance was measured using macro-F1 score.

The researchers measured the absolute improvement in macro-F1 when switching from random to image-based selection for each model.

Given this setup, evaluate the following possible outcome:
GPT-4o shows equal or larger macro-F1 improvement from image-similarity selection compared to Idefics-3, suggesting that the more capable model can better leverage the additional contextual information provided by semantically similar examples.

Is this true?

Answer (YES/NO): NO